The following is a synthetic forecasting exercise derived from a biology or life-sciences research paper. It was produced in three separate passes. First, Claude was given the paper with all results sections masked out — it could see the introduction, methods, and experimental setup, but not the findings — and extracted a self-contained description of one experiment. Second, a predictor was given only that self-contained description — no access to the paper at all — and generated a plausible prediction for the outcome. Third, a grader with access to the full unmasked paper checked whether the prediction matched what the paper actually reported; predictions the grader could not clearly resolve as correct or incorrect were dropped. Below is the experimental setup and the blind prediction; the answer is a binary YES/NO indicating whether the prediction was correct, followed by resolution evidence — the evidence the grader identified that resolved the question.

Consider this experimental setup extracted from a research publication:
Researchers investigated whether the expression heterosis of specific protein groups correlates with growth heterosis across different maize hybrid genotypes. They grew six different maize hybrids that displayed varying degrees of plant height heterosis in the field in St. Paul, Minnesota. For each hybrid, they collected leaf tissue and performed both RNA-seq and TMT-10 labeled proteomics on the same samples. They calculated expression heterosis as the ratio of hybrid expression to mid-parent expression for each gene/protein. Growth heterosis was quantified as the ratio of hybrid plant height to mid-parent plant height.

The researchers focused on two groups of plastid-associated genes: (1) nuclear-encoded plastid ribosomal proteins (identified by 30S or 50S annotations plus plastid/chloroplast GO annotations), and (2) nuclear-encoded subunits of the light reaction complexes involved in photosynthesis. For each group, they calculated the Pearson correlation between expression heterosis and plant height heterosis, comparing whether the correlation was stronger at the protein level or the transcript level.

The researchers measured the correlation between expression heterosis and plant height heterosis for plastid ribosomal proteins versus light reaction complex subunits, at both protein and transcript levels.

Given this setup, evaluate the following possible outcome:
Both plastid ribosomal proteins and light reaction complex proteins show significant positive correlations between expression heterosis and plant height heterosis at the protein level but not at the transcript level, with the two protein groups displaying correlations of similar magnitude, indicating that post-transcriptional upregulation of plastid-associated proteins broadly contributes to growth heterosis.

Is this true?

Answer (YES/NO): NO